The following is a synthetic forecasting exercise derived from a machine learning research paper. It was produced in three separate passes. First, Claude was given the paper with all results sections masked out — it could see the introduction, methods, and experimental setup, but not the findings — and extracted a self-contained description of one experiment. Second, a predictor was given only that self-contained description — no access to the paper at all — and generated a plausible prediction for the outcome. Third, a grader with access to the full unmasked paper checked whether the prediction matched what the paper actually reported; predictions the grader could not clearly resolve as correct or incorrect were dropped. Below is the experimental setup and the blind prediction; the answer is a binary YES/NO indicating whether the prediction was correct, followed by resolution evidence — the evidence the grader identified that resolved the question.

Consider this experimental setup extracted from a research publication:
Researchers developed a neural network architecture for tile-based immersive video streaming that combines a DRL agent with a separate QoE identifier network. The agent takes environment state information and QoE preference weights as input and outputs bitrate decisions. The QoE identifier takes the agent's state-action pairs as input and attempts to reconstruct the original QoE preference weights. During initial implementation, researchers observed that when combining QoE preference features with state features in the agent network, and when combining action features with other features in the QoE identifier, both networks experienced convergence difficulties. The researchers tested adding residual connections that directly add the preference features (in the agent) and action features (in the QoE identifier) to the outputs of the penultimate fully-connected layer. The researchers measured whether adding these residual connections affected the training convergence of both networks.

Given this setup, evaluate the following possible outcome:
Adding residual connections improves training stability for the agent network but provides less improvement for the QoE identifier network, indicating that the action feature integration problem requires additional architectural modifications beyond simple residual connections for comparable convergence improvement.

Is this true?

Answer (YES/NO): NO